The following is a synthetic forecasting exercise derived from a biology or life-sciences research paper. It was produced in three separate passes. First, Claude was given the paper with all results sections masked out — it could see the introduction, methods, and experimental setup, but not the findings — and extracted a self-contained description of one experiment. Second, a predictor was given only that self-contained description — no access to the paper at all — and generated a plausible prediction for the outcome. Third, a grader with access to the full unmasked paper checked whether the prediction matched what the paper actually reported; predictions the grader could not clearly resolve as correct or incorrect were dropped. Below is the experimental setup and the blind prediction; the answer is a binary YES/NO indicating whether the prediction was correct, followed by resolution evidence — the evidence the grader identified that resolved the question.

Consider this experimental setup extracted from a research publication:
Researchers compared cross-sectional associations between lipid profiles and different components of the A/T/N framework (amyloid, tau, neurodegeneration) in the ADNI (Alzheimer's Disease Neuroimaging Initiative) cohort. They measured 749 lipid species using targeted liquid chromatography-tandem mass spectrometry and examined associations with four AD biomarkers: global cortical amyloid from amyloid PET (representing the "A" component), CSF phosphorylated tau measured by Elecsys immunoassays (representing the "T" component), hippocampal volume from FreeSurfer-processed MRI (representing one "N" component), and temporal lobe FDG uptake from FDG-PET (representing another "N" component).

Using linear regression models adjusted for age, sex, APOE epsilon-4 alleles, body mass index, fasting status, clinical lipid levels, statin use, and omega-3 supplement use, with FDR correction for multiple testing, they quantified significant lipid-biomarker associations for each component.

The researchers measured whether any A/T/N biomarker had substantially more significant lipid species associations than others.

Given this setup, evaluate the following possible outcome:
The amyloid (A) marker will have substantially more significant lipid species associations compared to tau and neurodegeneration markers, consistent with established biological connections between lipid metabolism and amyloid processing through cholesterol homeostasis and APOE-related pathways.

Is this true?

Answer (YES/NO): NO